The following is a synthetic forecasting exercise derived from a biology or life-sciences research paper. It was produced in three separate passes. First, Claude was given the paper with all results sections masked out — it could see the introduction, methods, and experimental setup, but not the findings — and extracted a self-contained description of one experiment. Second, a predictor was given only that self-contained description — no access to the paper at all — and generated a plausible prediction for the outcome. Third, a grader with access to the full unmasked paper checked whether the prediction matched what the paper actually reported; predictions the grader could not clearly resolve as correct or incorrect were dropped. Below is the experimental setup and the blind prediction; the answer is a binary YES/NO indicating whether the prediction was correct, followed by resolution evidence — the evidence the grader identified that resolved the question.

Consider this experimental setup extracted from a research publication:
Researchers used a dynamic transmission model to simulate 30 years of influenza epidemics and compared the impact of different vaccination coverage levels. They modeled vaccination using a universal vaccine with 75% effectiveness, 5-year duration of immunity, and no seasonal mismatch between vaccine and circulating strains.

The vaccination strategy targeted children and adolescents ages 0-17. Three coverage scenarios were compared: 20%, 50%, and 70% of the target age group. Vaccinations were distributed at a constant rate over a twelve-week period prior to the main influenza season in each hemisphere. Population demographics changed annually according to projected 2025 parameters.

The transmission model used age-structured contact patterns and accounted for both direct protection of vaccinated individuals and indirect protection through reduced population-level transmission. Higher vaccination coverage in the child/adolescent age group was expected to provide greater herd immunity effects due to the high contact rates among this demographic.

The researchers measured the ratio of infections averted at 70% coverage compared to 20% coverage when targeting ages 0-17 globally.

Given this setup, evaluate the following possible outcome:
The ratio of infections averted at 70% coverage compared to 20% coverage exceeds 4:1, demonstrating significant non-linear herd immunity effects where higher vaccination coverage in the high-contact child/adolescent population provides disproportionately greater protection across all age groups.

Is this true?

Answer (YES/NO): NO